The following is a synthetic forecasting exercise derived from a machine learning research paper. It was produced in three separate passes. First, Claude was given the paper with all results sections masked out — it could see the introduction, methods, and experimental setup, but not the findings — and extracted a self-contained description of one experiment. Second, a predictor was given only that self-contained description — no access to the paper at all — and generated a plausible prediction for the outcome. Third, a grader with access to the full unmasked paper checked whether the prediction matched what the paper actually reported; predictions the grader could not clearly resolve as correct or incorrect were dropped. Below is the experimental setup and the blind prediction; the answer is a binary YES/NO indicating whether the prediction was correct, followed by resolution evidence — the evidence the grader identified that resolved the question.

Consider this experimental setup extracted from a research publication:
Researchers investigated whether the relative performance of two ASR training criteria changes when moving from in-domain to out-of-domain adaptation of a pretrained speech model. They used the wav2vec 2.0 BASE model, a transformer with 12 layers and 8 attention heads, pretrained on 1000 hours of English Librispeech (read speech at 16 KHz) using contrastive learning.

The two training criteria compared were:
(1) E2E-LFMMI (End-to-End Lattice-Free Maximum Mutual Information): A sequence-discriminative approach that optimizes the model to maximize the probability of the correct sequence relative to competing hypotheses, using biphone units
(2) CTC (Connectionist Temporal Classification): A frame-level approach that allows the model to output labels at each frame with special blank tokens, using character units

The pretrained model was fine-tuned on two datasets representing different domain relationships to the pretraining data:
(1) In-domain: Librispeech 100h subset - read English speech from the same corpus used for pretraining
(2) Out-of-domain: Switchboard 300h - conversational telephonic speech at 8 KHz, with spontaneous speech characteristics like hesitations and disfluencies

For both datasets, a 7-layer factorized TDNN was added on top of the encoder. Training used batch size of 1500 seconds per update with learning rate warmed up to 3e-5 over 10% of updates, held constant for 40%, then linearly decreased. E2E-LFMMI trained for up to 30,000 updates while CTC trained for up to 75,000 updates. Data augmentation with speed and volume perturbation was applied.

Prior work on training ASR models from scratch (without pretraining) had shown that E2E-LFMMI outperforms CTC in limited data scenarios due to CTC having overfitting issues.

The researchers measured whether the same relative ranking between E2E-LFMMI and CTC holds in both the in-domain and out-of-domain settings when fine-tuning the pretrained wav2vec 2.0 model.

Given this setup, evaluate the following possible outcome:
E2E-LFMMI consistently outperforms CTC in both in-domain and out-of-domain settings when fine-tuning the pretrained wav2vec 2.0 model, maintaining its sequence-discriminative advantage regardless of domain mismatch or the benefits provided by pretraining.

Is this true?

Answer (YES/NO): NO